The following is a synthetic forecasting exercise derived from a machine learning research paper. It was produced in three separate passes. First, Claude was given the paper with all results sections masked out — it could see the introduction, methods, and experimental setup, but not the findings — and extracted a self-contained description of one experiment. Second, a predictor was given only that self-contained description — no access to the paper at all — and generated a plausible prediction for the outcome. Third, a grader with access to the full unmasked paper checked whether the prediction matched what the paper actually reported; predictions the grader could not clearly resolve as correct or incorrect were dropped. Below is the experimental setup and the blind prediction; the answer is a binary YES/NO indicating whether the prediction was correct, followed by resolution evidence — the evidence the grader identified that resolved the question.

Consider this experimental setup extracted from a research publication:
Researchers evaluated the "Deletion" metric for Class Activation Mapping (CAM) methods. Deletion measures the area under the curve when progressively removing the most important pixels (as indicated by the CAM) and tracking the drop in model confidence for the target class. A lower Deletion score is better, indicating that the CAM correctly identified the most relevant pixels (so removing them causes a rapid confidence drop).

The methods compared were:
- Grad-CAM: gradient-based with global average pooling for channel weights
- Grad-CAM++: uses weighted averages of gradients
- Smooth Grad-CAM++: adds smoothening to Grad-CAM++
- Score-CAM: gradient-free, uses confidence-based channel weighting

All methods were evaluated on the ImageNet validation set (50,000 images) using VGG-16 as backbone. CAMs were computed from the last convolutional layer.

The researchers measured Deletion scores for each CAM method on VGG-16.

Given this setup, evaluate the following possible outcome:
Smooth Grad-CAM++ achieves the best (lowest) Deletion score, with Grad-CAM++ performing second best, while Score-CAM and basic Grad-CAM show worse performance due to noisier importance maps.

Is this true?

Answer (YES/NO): NO